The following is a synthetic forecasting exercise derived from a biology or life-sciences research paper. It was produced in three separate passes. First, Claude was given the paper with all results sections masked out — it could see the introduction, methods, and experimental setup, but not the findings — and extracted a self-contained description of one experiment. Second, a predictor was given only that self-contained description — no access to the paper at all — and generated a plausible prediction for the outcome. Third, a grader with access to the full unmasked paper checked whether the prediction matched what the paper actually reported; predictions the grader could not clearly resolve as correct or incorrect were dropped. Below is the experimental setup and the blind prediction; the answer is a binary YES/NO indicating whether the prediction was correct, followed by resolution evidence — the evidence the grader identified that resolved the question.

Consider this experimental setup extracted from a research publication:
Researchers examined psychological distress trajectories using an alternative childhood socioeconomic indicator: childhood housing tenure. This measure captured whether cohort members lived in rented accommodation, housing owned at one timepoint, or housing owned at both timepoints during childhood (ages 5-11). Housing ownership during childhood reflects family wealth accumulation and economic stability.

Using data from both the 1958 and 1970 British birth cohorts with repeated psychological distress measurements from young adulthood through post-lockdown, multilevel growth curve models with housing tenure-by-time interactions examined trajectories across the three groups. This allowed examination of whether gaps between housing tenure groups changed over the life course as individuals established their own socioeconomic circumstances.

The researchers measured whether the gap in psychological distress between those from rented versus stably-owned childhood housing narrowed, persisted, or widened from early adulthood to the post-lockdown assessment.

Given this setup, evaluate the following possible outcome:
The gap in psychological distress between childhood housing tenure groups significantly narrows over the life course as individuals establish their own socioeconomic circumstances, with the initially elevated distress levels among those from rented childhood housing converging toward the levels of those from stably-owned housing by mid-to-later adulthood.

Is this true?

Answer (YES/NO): NO